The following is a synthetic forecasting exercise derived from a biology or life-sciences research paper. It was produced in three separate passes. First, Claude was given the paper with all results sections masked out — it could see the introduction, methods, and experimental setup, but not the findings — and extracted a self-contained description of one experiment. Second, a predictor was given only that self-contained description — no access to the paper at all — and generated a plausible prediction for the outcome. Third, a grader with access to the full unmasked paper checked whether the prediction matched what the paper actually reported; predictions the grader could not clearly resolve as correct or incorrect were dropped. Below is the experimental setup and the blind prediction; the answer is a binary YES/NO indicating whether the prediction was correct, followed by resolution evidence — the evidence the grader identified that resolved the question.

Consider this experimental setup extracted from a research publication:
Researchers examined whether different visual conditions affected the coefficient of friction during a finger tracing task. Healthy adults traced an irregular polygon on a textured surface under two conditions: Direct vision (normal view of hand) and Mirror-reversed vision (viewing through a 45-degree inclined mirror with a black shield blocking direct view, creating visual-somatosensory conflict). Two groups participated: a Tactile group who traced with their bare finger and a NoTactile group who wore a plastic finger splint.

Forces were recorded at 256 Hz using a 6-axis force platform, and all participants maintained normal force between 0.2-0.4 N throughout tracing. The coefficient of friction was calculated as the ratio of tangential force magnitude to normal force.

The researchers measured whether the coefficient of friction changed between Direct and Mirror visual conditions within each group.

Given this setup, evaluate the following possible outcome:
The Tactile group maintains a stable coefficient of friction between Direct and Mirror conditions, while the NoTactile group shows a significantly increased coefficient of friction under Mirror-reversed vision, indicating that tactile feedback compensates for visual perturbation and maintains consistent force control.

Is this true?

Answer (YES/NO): NO